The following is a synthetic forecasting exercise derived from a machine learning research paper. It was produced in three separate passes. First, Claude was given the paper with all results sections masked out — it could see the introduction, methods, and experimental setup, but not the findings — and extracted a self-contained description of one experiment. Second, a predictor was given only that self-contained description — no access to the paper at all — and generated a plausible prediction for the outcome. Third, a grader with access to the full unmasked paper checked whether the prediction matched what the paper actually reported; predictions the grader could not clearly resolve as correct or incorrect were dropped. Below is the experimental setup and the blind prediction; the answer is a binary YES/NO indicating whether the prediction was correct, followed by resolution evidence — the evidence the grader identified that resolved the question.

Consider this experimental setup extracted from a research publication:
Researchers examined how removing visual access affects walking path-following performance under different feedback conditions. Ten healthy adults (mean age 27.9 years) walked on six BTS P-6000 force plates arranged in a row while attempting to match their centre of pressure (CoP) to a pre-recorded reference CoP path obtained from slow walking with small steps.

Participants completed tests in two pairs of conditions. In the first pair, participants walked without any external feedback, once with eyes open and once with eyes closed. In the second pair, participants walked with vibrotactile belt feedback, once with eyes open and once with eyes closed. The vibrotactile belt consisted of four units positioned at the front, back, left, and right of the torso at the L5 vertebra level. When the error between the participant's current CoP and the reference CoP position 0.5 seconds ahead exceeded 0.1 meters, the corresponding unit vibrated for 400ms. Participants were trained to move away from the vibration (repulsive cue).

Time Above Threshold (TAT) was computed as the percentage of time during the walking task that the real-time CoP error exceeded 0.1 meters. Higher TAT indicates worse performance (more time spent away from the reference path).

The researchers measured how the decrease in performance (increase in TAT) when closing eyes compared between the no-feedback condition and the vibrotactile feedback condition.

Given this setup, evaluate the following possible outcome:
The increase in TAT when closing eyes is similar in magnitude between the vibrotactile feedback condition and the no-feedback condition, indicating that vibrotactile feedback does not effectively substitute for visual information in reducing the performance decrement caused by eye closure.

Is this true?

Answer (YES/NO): NO